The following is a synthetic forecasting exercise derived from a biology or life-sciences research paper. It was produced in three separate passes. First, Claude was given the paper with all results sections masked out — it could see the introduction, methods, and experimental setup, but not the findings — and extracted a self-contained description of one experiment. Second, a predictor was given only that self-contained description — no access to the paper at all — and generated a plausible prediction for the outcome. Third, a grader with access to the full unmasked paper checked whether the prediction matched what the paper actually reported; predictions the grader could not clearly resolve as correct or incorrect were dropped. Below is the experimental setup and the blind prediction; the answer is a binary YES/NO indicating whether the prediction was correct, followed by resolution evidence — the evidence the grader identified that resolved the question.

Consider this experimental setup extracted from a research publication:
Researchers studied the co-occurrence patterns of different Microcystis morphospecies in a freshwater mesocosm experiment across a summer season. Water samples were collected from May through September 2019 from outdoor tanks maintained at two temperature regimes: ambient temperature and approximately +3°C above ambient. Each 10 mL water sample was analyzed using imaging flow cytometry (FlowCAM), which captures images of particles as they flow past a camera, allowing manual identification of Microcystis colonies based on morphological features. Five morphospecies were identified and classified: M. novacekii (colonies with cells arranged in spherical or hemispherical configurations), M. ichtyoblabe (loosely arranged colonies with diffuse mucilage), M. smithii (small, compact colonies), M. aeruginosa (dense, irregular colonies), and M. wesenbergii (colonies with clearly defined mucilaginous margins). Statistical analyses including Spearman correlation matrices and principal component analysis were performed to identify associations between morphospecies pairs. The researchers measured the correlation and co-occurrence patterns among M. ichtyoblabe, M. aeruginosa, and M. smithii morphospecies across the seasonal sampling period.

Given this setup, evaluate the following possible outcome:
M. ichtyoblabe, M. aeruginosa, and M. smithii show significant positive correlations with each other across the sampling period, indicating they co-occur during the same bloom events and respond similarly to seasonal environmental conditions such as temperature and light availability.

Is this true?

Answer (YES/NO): NO